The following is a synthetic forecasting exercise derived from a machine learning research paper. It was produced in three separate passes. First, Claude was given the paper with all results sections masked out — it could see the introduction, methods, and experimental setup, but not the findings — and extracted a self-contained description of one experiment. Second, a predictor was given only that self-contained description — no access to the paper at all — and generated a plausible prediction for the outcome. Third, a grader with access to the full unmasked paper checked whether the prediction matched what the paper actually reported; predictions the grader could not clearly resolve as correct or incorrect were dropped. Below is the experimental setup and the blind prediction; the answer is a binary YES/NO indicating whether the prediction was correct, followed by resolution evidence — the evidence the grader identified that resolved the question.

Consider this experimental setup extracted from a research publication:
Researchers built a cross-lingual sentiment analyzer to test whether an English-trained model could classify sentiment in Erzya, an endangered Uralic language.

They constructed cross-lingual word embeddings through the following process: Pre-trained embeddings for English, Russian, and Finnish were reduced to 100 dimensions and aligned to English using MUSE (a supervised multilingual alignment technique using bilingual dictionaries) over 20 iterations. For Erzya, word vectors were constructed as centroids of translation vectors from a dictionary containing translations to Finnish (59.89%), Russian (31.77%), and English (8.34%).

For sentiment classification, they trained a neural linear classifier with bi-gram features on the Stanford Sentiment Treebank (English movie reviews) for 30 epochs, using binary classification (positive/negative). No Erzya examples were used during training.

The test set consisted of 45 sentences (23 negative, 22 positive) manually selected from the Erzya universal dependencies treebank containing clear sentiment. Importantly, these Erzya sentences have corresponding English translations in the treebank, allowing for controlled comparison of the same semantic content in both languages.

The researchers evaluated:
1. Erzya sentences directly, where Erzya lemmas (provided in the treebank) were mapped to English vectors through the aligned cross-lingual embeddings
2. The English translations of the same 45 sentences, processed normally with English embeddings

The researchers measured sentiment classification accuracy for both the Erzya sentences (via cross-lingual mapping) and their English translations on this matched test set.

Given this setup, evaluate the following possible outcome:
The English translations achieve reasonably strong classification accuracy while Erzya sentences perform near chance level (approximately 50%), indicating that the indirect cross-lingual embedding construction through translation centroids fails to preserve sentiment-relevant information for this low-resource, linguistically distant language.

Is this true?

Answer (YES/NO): NO